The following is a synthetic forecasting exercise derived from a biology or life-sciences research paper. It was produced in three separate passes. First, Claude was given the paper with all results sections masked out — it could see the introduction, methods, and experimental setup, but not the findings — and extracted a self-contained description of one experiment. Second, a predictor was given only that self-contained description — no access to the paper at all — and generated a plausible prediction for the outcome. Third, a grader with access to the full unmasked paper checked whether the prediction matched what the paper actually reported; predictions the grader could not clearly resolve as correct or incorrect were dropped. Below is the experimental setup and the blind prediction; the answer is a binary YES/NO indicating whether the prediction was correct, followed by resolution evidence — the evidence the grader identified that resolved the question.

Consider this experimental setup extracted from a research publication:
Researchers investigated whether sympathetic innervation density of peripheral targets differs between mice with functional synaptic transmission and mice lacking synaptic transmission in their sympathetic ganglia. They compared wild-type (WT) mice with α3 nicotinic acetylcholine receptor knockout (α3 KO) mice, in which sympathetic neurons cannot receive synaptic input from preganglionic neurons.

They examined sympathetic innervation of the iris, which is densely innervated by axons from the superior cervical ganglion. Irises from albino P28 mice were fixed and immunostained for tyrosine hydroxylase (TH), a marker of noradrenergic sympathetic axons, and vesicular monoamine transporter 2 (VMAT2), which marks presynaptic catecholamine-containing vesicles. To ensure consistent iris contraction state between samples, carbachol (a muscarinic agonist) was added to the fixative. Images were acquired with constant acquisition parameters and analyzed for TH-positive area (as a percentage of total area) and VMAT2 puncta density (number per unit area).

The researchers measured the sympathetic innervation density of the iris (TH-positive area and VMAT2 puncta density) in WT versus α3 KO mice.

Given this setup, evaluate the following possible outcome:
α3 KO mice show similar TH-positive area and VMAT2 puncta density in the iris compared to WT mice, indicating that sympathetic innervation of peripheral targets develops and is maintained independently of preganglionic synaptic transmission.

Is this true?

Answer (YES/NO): NO